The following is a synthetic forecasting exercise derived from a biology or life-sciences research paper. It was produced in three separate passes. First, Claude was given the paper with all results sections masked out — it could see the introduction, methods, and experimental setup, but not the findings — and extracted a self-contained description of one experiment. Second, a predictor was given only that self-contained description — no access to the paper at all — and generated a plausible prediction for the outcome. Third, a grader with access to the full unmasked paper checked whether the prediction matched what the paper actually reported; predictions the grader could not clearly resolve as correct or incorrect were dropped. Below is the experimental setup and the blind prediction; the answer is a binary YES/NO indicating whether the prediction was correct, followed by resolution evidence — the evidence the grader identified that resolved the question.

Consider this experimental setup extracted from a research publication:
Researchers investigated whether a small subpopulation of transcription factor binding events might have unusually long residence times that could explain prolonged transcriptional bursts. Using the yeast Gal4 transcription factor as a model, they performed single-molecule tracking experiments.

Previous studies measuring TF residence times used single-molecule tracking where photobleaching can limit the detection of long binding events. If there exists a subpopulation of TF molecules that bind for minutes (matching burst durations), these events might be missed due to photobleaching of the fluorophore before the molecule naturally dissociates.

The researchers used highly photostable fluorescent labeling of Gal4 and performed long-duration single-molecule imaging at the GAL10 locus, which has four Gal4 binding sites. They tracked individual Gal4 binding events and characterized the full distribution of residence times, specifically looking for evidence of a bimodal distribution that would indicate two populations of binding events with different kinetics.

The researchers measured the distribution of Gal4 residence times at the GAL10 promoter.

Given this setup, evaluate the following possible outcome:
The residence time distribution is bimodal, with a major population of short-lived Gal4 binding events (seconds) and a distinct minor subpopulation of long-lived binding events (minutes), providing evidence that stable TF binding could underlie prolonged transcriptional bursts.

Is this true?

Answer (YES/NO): NO